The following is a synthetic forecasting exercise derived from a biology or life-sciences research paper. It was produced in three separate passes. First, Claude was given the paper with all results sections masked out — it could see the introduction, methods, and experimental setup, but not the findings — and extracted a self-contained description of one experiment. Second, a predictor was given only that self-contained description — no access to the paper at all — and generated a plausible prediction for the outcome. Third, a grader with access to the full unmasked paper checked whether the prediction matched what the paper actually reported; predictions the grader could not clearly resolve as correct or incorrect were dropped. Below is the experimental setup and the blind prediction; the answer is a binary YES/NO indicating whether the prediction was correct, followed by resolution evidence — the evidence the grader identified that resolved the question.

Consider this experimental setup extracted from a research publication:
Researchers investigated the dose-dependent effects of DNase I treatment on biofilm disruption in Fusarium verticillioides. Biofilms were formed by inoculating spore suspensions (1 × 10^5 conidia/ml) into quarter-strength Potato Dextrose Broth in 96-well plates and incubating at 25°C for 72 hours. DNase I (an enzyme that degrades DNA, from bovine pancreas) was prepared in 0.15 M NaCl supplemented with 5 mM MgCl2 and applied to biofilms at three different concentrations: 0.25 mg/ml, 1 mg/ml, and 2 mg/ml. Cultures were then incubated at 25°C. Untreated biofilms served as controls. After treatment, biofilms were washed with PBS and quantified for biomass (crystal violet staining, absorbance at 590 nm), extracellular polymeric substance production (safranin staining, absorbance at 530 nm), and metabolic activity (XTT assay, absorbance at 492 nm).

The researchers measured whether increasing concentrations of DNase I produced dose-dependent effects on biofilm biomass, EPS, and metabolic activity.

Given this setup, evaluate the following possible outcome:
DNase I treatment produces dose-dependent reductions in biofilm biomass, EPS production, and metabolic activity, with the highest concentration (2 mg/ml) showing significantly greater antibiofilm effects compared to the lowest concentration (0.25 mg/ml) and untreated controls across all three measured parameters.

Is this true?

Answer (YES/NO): NO